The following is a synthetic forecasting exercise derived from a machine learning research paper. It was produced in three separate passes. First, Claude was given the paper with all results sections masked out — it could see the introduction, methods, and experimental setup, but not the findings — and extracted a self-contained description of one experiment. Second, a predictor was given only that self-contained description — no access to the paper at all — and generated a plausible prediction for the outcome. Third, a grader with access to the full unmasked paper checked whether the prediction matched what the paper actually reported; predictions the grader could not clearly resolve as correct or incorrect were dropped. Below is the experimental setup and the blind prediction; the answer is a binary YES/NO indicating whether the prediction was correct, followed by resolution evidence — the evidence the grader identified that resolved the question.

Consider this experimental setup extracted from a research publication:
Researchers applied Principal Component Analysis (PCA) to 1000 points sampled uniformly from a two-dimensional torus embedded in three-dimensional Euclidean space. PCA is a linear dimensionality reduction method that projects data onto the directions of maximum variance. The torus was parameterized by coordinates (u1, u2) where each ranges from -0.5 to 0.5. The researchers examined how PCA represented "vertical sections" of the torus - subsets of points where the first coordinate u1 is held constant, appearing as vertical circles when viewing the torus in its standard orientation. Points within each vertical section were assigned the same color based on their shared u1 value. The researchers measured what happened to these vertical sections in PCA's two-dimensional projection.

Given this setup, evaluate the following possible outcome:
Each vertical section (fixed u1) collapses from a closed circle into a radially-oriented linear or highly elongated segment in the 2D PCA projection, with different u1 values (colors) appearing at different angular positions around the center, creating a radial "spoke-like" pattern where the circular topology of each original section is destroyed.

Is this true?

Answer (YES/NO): NO